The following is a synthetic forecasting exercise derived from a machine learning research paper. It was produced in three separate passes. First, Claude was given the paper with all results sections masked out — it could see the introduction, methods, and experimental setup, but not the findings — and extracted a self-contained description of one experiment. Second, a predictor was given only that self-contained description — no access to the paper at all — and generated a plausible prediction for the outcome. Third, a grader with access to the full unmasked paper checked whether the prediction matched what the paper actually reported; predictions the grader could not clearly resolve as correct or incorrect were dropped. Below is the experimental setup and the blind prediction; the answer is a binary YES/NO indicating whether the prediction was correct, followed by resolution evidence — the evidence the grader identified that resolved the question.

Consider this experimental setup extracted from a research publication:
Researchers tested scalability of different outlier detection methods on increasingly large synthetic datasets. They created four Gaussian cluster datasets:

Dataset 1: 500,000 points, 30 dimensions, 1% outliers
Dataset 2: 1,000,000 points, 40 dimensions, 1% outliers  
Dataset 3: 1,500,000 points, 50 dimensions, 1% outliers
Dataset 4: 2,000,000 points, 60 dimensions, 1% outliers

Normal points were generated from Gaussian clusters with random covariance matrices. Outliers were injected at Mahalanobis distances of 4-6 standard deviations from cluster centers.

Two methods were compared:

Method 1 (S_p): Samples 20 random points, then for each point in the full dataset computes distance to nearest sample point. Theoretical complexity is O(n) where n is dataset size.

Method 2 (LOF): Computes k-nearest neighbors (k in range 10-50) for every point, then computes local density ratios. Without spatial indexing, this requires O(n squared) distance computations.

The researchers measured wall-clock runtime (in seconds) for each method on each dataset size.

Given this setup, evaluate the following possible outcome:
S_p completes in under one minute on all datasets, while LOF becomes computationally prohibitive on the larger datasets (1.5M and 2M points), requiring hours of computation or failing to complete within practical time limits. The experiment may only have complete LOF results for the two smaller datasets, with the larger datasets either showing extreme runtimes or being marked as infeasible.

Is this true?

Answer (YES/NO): NO